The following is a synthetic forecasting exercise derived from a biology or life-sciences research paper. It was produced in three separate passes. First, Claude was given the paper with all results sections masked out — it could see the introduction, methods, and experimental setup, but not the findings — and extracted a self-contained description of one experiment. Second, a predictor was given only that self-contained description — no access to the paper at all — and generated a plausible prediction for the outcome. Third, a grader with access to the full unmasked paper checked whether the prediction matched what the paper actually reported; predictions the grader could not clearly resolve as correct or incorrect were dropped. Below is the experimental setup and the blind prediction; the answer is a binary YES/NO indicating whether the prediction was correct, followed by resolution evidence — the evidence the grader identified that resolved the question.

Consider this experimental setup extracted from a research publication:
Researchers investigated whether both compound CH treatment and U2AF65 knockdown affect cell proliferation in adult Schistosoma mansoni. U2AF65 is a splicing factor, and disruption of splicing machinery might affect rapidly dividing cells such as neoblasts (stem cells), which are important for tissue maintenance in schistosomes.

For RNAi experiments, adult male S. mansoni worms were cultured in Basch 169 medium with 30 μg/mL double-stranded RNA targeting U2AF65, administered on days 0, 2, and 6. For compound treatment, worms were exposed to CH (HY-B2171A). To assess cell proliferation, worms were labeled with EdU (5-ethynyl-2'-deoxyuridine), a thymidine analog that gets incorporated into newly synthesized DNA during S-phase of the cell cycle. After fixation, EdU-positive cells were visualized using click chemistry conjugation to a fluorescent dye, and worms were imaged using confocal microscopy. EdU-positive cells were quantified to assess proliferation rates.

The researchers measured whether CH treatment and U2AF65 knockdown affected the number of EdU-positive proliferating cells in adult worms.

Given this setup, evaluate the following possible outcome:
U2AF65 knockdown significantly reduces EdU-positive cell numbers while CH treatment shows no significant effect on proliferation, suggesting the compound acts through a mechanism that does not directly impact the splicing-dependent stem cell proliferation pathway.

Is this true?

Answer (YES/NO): NO